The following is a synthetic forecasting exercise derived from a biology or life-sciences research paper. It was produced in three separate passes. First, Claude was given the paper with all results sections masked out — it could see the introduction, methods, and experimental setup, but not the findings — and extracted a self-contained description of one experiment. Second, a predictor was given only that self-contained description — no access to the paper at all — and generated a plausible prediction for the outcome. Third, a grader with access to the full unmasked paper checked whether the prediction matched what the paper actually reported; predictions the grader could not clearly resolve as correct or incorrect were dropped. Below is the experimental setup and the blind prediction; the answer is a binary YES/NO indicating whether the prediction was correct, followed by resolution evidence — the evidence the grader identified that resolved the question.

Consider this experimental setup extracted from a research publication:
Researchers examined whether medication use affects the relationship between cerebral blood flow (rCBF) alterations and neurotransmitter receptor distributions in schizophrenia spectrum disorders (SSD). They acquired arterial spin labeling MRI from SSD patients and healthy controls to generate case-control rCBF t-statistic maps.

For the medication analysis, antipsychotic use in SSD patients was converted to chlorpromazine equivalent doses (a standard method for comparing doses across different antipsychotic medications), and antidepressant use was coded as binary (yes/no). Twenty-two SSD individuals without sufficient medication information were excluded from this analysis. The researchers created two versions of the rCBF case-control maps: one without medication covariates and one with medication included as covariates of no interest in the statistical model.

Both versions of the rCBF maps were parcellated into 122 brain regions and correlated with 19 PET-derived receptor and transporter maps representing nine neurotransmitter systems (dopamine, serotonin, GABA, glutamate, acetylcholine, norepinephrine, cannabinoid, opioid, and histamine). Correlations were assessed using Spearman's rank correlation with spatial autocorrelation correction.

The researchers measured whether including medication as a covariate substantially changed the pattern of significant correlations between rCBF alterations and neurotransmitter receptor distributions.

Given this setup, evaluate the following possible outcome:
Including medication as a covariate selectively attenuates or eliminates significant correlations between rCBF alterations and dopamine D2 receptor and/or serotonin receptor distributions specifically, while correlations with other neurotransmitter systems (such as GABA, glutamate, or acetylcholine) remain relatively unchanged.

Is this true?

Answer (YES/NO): NO